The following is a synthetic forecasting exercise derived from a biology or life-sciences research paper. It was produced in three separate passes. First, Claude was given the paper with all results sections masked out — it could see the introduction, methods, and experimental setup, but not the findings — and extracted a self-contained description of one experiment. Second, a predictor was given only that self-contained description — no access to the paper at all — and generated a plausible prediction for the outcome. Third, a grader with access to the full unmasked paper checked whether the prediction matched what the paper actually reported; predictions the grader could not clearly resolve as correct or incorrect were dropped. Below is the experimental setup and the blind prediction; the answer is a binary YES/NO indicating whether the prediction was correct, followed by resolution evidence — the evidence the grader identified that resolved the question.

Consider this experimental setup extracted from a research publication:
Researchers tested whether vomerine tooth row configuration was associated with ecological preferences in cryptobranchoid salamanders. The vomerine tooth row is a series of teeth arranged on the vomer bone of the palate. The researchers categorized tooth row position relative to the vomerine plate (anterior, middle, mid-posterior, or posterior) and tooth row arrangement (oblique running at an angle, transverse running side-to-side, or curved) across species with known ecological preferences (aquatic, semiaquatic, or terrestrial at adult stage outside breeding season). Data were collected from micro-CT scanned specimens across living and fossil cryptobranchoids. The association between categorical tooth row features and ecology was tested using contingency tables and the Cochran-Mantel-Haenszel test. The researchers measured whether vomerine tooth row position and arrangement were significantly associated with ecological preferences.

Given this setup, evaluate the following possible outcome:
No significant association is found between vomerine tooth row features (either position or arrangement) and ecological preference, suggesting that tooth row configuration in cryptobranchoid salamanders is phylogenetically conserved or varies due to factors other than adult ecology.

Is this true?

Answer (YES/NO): NO